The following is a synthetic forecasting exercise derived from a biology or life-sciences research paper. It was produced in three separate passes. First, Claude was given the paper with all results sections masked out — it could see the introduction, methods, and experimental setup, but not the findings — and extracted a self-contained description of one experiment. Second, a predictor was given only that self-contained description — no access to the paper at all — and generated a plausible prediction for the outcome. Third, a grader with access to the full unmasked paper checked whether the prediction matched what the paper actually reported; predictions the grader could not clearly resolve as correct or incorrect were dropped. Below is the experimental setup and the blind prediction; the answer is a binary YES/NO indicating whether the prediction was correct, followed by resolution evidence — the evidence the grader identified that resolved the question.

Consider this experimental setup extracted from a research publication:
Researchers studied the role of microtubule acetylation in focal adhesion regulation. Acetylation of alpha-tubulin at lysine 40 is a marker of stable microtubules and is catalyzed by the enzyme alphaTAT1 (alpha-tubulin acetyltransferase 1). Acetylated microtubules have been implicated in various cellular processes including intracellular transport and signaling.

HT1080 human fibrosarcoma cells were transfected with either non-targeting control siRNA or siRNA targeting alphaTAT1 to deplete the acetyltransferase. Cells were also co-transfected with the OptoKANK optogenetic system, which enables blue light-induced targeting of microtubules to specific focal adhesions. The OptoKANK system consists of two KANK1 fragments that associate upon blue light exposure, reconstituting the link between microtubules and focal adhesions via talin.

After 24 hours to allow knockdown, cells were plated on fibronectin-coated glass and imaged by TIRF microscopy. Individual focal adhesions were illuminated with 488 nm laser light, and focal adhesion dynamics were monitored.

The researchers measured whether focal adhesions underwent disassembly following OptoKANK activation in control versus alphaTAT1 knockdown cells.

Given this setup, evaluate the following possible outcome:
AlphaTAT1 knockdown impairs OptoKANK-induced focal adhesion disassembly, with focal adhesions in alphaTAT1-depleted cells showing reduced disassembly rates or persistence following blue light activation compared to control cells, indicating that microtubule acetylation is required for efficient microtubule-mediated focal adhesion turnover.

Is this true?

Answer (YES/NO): YES